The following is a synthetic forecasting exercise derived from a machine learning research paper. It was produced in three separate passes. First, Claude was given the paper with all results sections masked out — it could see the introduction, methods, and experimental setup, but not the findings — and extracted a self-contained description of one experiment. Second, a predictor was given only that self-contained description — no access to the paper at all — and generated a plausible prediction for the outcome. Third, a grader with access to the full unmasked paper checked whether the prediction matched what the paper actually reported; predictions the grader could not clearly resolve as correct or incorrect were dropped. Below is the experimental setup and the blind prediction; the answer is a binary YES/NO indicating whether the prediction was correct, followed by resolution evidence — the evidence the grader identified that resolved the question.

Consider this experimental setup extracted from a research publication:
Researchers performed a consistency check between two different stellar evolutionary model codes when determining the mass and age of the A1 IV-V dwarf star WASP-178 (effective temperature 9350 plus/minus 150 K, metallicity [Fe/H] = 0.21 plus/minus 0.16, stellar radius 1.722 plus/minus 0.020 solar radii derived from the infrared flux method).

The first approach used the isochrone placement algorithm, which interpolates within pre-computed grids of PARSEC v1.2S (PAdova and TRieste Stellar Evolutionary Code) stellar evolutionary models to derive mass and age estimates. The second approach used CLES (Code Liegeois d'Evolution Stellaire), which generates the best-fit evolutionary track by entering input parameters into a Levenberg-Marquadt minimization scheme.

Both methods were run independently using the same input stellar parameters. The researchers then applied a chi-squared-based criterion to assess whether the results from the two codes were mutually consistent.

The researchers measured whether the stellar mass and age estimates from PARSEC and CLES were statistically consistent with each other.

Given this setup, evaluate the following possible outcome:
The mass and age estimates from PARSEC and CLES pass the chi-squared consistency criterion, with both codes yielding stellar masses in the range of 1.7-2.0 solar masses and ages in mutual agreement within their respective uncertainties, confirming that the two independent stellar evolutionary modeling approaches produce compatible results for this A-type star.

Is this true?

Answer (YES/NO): NO